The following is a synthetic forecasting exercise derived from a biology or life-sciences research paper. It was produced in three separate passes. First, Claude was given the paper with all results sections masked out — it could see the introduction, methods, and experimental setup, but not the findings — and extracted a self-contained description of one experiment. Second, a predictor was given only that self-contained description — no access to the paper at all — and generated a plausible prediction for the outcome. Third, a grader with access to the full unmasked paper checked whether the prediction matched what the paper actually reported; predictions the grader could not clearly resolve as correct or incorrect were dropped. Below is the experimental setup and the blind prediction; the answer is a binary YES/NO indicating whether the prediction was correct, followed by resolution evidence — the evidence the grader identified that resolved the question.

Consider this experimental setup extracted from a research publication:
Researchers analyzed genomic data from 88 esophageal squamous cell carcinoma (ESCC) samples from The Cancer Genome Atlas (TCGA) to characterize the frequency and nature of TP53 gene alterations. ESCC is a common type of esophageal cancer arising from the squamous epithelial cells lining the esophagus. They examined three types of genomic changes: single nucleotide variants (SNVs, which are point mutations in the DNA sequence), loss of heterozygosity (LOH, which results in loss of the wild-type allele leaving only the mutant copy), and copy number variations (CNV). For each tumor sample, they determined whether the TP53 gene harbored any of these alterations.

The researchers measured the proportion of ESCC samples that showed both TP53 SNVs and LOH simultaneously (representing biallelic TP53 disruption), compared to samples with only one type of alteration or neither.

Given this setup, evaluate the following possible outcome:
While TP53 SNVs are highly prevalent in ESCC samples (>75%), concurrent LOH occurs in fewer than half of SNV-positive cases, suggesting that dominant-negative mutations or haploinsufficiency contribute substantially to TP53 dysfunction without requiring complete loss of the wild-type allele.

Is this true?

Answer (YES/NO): NO